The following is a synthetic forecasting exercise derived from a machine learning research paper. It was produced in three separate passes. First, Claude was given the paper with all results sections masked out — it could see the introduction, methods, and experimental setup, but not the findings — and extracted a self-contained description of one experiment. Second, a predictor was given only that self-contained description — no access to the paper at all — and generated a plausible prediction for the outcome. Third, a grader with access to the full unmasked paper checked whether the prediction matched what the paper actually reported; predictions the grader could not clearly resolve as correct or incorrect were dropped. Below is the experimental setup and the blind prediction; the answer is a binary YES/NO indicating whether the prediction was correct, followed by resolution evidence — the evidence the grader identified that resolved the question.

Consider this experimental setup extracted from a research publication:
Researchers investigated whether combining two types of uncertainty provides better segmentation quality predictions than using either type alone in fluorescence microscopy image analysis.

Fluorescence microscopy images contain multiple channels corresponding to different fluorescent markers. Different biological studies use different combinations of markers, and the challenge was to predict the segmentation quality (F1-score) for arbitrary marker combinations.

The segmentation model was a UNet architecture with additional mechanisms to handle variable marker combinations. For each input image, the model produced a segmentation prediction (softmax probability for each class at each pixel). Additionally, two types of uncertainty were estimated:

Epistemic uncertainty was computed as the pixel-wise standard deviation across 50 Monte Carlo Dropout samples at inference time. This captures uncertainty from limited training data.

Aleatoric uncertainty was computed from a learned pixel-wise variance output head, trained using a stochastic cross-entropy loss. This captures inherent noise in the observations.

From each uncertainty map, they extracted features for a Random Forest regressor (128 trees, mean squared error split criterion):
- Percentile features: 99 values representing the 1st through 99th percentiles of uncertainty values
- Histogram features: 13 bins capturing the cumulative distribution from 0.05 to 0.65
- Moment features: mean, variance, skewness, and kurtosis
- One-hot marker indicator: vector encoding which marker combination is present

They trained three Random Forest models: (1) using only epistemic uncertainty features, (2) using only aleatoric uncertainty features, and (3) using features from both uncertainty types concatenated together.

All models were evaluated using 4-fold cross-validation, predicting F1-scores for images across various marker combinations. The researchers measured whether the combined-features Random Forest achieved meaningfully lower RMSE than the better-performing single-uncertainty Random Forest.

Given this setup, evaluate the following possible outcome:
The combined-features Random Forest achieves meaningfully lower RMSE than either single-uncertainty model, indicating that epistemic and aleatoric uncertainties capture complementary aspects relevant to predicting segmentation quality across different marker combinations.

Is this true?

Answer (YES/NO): YES